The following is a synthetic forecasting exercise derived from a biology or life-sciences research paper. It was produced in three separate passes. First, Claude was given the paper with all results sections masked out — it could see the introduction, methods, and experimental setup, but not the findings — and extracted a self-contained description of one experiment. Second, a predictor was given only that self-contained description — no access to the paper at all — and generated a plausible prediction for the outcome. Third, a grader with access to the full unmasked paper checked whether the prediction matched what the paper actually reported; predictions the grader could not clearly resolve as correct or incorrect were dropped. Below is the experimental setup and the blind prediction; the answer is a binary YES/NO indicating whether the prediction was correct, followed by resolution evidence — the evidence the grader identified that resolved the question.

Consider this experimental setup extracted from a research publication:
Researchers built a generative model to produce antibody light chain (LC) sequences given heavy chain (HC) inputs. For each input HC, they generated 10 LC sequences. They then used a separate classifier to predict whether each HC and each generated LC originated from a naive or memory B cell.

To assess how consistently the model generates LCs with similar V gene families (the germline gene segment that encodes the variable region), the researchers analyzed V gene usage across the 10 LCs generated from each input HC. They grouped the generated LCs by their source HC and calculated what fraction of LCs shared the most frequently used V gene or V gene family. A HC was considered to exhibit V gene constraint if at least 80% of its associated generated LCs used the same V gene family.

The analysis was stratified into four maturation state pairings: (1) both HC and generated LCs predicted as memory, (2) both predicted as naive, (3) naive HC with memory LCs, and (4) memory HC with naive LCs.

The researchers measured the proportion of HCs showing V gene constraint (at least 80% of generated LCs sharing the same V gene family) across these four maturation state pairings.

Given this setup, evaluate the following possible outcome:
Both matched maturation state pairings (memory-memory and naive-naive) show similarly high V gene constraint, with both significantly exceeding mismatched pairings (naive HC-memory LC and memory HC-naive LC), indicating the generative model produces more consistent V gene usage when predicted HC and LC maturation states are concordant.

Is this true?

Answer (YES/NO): NO